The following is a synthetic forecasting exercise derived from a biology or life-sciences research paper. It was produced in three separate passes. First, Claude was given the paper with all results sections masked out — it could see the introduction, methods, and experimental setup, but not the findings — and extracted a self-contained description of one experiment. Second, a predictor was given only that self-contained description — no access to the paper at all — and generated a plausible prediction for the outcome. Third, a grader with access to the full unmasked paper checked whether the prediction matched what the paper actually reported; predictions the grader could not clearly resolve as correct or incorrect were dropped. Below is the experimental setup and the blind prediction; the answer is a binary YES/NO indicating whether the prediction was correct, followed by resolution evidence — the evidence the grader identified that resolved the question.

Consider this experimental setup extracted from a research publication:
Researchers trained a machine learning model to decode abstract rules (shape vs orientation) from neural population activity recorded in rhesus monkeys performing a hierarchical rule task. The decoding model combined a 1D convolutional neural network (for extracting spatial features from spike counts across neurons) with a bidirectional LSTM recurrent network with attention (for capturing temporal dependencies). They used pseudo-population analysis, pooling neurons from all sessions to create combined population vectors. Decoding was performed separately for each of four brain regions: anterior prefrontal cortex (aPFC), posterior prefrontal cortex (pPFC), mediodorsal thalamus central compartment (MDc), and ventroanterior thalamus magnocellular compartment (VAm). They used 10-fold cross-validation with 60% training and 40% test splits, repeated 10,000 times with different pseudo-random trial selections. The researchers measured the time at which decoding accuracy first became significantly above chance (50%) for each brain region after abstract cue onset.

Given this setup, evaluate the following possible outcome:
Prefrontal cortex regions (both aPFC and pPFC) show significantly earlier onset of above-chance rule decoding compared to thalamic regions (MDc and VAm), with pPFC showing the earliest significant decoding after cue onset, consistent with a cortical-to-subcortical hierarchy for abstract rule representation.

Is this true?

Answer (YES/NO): NO